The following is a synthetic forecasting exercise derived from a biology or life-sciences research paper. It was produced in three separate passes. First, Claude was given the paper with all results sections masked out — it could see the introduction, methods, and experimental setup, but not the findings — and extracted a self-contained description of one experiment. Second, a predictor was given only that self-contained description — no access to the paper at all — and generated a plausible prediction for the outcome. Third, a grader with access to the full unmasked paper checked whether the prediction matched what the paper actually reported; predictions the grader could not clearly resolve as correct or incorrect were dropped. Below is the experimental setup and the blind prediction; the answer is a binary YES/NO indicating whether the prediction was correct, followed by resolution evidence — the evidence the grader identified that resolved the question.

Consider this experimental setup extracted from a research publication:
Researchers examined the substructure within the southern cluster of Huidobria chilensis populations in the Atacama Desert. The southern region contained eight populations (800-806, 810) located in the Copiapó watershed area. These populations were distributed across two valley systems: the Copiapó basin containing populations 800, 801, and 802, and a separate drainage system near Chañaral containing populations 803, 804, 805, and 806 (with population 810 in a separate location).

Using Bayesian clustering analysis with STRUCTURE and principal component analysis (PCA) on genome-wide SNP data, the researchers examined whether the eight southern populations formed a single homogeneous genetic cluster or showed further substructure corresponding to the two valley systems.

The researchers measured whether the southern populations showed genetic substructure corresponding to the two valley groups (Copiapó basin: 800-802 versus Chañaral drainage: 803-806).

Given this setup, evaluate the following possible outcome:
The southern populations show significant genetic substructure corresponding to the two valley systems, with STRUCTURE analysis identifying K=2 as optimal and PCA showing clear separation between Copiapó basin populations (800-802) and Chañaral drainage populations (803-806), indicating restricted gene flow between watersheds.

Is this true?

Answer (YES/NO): NO